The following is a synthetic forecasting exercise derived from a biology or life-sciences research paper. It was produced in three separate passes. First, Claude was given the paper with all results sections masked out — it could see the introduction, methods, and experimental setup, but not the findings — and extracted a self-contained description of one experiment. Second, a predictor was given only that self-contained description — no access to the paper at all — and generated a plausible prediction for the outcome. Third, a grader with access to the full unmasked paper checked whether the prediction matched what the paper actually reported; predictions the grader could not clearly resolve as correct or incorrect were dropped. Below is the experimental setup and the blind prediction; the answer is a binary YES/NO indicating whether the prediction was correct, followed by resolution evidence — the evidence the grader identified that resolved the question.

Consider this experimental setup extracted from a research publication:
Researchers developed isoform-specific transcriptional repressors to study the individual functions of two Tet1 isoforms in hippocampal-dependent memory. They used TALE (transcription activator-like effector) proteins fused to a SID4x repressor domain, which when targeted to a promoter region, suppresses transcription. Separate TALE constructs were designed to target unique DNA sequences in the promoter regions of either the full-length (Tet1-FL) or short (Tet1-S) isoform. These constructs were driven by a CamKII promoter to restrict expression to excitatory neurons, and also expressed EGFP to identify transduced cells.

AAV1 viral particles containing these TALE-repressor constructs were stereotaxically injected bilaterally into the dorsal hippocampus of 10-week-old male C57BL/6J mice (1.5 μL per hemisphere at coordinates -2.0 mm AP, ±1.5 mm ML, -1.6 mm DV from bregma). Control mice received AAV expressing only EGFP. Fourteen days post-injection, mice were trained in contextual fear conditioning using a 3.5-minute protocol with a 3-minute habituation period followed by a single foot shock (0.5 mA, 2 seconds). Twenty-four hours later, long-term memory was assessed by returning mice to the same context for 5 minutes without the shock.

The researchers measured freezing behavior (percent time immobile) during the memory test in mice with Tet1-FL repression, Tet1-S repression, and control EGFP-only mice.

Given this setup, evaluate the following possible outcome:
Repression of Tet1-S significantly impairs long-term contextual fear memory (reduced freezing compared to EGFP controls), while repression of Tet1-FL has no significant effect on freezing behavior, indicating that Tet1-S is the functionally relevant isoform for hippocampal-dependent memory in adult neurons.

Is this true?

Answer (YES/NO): NO